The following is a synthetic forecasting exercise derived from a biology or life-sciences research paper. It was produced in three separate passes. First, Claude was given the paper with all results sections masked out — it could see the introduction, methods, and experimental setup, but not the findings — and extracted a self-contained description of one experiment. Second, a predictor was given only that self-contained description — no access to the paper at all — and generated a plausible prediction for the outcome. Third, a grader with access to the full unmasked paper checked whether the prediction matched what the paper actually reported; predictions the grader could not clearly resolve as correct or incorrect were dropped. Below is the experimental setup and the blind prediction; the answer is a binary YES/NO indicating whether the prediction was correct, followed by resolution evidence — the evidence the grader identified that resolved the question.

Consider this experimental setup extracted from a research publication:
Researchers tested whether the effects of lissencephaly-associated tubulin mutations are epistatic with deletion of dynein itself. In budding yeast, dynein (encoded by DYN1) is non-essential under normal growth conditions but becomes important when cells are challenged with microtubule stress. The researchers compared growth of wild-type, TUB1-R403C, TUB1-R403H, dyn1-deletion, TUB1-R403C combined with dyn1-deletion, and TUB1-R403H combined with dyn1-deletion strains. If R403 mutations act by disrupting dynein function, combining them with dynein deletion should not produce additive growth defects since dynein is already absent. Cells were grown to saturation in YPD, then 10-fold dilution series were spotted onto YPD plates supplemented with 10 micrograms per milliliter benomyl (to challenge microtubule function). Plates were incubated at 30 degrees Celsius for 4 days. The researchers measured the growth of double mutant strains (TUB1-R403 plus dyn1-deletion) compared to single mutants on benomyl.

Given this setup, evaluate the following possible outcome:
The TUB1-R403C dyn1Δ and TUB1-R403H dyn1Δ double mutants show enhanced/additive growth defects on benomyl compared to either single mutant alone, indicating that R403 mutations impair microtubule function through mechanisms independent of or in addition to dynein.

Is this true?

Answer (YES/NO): NO